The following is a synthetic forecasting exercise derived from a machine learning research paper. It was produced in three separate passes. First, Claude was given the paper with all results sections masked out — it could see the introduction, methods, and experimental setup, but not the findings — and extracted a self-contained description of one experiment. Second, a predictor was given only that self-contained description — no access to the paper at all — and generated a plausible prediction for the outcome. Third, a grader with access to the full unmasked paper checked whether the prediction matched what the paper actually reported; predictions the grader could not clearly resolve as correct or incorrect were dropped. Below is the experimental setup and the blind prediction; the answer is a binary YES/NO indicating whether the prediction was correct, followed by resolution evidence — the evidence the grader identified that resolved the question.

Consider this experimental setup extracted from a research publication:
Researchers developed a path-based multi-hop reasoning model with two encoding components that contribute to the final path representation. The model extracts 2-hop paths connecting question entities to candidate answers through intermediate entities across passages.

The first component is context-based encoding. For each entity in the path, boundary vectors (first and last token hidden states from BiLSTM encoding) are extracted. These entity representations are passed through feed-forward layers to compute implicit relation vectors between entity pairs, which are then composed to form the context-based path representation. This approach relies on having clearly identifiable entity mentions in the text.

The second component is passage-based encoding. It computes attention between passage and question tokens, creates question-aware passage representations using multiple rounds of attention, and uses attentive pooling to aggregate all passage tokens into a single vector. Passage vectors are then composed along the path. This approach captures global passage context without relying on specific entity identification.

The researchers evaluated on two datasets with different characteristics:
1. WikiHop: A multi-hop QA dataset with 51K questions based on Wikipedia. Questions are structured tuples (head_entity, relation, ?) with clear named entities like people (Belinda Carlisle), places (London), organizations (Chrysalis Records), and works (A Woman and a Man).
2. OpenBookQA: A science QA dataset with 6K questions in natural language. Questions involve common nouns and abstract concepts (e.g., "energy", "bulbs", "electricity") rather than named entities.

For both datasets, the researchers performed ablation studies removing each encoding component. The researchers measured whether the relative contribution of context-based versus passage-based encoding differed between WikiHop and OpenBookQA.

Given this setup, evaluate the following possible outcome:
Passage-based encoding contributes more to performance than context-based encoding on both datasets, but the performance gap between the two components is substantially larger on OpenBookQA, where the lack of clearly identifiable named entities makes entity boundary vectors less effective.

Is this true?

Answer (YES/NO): YES